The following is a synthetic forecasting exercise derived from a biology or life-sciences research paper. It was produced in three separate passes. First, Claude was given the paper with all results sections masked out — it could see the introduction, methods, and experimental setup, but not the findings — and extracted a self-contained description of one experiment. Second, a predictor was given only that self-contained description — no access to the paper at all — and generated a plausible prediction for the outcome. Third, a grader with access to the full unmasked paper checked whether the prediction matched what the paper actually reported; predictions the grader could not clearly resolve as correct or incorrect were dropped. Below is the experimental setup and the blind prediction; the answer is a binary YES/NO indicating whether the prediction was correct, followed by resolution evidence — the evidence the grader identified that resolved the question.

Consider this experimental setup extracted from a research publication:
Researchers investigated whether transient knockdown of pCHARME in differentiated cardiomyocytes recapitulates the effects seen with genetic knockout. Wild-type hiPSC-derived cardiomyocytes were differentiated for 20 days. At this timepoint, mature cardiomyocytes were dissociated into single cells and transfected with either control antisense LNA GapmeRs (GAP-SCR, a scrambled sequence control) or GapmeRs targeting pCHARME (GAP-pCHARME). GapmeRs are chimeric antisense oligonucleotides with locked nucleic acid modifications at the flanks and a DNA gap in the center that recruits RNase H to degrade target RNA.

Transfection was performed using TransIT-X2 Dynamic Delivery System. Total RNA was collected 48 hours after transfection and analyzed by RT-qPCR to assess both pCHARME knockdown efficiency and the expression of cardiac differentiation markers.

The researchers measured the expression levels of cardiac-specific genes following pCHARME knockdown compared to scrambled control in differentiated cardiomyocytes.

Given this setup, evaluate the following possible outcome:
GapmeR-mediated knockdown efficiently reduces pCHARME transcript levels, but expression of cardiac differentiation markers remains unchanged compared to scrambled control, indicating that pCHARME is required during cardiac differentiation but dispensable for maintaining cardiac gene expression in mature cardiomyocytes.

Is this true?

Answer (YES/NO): NO